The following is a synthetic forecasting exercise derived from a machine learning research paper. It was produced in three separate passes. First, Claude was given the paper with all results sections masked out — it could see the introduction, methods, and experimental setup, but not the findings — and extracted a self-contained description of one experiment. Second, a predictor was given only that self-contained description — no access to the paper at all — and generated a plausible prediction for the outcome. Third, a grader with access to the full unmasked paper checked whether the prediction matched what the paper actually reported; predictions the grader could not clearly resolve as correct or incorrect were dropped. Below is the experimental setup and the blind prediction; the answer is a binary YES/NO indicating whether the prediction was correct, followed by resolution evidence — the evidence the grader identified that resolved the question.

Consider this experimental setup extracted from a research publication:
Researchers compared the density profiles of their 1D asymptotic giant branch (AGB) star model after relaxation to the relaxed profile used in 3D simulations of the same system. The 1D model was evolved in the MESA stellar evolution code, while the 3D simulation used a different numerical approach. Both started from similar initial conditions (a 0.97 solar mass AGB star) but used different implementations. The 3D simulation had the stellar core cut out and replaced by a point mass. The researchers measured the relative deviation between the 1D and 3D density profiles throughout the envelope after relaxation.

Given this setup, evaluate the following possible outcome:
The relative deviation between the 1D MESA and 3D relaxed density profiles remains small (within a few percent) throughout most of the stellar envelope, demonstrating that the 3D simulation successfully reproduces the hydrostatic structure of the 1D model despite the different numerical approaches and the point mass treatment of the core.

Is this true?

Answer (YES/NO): NO